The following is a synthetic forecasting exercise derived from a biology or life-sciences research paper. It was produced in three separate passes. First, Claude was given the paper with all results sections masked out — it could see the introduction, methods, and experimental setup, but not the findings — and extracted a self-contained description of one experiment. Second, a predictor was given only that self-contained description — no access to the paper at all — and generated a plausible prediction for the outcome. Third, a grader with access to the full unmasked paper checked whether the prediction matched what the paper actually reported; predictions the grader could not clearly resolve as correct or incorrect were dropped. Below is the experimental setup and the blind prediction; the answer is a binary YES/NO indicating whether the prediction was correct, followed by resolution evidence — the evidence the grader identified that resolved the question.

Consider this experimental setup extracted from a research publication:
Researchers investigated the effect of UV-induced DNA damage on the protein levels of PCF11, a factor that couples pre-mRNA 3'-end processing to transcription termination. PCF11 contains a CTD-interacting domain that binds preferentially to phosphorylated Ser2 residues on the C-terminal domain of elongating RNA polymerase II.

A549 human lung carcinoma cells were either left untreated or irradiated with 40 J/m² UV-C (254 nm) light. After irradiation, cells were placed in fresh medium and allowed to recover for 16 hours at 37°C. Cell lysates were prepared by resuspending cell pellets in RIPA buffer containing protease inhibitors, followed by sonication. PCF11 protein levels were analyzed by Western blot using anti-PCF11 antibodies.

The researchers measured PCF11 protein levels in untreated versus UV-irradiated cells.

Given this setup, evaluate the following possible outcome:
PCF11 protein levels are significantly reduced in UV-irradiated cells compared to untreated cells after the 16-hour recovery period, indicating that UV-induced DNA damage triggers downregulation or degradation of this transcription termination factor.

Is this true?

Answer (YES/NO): YES